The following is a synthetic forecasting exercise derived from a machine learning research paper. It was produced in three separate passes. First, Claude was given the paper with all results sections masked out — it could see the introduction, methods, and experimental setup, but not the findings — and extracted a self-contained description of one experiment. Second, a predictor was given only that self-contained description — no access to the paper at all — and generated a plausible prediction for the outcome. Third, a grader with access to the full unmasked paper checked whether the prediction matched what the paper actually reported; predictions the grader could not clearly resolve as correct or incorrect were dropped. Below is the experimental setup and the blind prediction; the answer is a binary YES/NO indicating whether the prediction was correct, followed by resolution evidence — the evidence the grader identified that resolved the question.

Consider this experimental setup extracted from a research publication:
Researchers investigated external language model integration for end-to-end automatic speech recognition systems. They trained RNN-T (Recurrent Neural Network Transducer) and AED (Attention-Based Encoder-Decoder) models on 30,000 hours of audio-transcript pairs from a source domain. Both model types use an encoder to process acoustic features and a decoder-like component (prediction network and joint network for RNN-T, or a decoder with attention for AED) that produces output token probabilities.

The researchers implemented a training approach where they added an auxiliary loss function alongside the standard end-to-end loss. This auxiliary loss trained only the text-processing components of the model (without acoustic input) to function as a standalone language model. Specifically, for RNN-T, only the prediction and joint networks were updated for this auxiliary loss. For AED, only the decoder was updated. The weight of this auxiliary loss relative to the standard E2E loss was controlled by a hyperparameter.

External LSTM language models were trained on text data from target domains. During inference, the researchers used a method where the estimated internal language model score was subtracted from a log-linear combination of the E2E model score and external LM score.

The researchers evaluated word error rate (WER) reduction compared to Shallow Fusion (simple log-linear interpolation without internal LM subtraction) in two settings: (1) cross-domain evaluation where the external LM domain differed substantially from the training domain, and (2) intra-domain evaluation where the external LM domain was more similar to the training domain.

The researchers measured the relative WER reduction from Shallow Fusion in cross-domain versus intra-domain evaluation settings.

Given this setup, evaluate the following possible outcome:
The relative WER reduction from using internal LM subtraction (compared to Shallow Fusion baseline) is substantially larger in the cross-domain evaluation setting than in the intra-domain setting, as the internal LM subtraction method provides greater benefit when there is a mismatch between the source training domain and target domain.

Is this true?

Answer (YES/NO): YES